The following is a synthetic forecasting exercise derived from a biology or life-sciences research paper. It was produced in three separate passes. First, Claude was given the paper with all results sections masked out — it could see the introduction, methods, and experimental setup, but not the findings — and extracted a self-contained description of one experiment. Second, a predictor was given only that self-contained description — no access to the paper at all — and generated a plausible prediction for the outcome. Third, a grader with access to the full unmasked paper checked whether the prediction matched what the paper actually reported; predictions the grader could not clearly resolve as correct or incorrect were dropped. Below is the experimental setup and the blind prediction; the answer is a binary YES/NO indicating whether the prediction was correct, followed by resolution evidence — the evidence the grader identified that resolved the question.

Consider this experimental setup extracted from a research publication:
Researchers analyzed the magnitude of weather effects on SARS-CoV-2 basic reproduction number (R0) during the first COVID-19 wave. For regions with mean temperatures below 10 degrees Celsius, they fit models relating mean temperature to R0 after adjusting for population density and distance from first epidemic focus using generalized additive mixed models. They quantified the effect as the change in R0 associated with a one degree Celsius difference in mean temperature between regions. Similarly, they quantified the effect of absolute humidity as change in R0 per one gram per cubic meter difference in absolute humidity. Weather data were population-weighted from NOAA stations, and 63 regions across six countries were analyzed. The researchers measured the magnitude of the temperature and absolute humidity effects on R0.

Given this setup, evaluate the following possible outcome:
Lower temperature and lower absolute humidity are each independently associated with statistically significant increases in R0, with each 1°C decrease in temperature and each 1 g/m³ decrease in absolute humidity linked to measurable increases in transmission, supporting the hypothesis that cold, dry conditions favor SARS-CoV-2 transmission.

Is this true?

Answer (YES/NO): YES